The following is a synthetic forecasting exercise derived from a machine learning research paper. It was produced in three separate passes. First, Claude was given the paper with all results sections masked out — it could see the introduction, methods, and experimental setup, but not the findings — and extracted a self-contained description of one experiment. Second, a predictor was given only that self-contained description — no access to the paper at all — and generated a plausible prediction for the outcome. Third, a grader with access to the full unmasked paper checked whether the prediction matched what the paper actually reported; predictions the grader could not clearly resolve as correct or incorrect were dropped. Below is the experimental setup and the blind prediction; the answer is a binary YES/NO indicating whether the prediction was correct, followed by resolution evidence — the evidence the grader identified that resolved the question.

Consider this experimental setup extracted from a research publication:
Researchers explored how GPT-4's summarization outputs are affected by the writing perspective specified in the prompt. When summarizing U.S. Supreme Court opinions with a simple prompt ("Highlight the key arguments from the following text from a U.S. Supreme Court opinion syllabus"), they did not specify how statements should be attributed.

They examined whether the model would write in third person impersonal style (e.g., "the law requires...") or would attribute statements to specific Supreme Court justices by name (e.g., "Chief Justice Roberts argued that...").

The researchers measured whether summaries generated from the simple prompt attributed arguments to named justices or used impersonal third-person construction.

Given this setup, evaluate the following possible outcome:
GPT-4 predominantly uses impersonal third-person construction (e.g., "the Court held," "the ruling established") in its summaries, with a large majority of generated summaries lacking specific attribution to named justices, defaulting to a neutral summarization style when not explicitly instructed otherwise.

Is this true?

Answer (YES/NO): NO